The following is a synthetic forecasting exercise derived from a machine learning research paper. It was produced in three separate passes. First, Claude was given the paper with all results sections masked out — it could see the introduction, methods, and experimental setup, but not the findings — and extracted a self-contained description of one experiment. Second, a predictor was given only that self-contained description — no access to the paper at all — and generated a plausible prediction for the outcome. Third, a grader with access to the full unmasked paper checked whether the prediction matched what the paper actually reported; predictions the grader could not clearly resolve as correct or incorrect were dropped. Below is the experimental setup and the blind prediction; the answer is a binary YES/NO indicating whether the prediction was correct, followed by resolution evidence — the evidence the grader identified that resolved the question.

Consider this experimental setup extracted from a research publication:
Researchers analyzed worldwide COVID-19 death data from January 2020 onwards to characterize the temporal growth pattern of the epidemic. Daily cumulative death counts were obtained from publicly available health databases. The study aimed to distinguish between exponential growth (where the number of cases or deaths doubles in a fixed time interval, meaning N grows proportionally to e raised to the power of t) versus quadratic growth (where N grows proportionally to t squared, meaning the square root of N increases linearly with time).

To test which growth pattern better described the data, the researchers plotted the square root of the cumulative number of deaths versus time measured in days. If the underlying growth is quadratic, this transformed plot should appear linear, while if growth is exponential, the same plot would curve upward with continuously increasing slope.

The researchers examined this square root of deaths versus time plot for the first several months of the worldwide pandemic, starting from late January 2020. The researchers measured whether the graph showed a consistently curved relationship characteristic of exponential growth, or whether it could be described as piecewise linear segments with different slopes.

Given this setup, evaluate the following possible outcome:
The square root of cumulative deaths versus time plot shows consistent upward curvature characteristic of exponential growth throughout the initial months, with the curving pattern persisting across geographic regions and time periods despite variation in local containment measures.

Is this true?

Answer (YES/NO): NO